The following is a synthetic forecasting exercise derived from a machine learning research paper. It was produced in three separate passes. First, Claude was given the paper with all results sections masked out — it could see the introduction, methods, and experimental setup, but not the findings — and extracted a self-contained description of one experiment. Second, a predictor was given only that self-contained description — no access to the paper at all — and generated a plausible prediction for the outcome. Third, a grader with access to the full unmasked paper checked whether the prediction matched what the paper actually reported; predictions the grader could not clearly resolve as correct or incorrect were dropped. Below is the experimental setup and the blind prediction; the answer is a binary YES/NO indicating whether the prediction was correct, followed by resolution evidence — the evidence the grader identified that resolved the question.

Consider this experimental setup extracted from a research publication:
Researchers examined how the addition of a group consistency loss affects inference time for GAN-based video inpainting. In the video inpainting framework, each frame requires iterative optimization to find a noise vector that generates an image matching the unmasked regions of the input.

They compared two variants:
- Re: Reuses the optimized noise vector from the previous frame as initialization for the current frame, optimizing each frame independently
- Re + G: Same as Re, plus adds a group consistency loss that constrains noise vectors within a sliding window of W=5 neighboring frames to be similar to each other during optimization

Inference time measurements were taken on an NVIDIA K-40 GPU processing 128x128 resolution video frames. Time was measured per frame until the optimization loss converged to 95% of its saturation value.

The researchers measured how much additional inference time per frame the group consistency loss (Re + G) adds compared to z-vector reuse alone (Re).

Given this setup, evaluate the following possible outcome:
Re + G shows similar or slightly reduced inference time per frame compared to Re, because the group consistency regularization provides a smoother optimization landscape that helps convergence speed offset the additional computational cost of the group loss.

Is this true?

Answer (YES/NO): NO